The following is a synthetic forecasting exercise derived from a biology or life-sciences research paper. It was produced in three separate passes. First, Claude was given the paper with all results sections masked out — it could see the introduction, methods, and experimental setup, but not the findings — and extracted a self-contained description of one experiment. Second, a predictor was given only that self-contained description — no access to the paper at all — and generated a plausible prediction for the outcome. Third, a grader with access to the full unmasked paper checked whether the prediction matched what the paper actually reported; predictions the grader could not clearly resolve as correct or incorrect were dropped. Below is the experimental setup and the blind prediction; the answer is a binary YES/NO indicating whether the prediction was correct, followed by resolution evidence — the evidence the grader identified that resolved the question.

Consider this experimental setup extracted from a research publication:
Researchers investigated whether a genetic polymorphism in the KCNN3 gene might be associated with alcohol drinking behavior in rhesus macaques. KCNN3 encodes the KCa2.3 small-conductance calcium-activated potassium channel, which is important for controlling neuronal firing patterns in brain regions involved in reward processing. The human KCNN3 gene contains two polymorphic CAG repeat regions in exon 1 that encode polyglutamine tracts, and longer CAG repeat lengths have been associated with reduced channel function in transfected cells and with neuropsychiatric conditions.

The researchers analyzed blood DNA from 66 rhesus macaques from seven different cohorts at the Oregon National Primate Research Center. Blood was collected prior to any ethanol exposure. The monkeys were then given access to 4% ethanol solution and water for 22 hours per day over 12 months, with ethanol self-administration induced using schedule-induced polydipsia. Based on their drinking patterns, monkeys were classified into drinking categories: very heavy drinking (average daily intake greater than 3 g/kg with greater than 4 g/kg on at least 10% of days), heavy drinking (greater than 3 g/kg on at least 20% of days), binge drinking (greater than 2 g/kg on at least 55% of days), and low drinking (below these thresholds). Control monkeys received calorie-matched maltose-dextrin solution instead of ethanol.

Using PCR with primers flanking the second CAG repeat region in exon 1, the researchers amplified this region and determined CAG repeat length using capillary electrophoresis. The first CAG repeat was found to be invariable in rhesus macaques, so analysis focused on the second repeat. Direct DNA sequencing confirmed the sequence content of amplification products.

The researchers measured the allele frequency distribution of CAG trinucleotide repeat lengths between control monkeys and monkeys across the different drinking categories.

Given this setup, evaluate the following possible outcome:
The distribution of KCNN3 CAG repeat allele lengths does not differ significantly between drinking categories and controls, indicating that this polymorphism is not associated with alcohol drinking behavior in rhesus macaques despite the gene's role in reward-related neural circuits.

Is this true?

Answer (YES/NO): YES